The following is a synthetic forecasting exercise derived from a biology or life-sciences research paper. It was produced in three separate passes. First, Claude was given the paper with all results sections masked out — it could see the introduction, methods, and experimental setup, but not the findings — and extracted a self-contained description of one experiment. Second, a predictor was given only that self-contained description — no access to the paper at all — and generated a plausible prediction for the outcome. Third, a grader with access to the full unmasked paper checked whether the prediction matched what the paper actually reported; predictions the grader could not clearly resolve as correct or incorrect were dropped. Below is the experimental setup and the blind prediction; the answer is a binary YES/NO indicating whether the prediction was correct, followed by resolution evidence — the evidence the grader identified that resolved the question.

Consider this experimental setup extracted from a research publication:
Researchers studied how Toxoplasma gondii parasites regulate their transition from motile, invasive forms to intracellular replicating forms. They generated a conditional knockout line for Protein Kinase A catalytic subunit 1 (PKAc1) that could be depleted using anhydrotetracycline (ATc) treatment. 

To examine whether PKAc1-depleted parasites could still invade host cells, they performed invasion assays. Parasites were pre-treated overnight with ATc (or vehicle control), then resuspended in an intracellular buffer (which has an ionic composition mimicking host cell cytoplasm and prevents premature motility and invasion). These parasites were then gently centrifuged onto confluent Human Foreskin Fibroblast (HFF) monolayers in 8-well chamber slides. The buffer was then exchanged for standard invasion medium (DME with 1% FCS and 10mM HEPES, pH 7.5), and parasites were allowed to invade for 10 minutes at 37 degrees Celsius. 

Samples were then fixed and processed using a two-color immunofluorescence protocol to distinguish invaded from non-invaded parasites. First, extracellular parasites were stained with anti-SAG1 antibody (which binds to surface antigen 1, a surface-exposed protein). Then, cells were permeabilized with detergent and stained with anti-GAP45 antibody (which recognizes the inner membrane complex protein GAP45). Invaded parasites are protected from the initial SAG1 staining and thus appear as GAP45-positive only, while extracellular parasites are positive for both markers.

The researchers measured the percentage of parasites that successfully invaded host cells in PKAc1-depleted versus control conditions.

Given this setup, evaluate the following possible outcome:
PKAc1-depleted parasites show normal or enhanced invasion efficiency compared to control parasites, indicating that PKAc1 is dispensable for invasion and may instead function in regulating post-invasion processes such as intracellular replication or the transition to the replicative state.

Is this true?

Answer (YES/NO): YES